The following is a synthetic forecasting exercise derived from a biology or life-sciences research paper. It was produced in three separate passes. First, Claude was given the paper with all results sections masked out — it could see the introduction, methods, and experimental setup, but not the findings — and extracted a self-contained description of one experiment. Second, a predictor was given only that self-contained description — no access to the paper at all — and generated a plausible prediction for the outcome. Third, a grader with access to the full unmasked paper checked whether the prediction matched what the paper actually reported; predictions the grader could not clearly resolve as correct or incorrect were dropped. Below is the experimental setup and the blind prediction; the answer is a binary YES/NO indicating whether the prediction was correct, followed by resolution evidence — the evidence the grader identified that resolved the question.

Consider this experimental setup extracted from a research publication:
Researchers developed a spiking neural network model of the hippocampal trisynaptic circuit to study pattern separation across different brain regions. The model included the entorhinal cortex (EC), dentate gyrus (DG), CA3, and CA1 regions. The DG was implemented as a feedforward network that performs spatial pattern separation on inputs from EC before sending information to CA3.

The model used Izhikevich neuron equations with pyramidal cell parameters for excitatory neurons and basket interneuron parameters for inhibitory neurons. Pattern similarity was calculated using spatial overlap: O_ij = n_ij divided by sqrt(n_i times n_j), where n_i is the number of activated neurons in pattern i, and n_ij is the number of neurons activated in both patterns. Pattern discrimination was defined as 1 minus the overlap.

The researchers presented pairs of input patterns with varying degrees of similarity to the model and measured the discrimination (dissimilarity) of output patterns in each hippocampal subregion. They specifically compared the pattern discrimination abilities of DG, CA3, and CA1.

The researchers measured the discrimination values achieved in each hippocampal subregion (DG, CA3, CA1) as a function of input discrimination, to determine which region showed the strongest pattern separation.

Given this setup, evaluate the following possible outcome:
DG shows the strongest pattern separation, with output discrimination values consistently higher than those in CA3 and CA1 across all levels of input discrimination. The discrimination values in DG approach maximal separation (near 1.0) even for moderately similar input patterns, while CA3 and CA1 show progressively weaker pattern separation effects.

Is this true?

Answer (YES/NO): NO